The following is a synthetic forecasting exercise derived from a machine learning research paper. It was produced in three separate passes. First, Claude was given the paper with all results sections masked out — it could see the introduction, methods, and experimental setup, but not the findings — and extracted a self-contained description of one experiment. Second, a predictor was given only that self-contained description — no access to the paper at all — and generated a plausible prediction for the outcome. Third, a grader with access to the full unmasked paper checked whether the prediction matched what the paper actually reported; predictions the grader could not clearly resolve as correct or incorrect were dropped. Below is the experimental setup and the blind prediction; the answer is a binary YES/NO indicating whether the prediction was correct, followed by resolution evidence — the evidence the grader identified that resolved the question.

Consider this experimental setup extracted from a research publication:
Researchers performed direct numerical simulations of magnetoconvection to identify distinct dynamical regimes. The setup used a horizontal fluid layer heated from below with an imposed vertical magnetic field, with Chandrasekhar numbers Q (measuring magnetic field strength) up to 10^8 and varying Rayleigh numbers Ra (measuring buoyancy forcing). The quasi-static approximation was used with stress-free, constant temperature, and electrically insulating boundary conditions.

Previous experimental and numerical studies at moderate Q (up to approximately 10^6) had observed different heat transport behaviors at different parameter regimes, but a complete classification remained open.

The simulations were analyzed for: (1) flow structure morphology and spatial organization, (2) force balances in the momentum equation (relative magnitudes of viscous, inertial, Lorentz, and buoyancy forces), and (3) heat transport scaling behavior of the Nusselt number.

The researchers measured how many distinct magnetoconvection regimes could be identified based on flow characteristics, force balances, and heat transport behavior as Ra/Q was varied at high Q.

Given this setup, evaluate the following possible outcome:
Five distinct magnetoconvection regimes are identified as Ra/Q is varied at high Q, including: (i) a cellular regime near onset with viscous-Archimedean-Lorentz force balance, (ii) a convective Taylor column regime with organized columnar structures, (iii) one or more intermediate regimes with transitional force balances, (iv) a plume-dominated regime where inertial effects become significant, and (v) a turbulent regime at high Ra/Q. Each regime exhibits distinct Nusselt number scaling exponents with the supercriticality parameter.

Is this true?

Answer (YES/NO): NO